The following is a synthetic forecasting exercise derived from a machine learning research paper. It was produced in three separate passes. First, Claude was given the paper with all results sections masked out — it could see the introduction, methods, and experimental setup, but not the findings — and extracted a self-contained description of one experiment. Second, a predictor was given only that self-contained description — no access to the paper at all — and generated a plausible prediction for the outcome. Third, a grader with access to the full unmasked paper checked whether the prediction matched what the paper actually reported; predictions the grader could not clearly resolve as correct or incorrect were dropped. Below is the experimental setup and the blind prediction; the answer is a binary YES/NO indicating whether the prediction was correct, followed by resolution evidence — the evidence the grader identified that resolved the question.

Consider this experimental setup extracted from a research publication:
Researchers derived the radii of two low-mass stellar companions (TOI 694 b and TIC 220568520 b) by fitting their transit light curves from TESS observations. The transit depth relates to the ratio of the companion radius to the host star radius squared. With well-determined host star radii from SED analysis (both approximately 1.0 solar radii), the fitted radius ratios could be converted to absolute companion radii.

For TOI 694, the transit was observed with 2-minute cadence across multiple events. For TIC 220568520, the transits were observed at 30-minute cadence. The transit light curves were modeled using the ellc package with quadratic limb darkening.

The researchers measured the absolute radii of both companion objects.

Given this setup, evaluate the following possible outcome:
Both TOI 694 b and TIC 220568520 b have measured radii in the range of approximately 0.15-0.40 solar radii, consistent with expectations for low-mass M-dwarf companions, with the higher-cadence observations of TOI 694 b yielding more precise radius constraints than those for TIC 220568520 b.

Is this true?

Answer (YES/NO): NO